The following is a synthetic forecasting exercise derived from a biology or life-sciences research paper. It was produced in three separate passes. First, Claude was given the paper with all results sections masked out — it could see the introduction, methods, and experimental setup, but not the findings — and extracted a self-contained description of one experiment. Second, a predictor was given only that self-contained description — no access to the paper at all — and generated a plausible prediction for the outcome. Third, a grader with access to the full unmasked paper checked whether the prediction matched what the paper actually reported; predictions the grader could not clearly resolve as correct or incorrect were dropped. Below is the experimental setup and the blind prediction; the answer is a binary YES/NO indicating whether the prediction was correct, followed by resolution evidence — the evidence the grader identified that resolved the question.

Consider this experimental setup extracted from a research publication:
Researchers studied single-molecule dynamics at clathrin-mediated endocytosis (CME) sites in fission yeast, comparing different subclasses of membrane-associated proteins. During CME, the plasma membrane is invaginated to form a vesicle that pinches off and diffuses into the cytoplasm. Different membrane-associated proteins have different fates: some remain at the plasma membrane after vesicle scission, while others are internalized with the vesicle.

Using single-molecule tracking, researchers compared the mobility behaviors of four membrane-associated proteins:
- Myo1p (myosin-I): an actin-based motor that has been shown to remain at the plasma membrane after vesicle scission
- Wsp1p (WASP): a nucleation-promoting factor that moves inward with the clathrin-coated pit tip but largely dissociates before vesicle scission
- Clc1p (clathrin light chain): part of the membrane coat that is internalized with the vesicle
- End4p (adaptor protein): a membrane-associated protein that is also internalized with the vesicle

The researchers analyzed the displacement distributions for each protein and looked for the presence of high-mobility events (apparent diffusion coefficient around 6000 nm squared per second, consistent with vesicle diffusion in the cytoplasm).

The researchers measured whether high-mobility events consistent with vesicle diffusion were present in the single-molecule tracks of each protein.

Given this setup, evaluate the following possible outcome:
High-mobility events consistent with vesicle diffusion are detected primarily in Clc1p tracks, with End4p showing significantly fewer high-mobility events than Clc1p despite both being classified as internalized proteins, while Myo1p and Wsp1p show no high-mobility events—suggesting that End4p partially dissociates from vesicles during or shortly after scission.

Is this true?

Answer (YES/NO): NO